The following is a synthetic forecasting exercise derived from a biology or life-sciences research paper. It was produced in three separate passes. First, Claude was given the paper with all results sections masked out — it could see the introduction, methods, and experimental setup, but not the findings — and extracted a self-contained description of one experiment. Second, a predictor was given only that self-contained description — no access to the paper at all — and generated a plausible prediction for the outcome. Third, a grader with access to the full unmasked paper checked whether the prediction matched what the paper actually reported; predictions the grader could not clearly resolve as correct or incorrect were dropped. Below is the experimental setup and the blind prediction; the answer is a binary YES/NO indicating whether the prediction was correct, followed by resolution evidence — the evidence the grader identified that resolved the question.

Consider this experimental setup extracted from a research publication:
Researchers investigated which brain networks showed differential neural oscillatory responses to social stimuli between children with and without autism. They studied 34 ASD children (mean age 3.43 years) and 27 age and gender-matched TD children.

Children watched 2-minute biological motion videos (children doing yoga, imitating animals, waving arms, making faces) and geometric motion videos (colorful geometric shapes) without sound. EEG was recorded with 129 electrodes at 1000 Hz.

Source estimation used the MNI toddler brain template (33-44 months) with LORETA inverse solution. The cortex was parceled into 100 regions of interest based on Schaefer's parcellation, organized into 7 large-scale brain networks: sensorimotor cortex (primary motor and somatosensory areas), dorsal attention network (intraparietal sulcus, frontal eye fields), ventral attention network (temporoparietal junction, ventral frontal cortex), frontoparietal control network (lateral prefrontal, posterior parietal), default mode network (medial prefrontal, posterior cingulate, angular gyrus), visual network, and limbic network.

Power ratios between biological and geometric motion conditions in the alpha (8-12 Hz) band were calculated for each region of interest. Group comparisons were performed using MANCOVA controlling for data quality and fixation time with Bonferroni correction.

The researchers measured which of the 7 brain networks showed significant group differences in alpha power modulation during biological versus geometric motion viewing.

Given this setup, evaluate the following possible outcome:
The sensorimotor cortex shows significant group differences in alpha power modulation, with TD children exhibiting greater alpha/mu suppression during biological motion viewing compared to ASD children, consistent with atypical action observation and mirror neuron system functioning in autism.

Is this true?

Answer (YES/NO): NO